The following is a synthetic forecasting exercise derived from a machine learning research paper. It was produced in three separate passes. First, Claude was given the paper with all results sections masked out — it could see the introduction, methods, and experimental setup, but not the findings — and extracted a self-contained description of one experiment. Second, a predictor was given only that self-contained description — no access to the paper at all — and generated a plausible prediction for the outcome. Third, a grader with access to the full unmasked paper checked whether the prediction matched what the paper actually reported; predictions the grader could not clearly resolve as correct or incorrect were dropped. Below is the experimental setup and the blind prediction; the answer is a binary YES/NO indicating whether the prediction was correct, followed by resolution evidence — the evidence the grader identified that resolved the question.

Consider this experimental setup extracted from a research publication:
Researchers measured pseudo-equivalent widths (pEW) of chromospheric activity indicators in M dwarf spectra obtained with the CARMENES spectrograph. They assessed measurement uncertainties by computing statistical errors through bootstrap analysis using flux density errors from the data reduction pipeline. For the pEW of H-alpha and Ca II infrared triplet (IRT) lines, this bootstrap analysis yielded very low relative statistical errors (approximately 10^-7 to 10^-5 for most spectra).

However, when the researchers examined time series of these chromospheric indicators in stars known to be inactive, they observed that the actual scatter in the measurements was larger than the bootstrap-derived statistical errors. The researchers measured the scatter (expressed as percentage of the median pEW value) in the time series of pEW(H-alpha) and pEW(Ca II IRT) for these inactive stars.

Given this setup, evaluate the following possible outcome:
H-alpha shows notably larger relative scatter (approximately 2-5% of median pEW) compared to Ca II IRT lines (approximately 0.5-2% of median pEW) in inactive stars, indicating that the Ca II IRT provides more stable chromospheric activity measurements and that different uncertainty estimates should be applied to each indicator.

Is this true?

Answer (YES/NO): NO